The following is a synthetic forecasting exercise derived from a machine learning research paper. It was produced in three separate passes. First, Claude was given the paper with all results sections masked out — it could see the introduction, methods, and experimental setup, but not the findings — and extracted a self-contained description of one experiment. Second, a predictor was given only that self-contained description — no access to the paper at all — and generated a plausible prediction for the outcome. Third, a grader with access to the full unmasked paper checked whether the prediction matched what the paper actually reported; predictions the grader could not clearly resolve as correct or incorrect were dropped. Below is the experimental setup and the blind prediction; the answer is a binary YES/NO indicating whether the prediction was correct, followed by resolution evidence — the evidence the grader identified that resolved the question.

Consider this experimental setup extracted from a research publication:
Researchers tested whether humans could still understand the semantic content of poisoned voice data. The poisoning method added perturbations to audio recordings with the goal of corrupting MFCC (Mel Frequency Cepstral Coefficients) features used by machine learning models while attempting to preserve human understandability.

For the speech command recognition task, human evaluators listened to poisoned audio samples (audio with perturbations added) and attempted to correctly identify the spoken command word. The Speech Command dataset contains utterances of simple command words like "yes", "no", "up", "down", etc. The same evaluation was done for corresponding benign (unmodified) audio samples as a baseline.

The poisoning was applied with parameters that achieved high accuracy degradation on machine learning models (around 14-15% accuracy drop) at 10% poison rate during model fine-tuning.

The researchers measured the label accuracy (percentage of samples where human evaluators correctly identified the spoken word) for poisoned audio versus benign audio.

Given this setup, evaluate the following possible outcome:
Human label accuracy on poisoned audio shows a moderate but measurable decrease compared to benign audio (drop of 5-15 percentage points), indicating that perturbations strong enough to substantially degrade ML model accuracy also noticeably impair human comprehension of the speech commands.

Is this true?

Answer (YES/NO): NO